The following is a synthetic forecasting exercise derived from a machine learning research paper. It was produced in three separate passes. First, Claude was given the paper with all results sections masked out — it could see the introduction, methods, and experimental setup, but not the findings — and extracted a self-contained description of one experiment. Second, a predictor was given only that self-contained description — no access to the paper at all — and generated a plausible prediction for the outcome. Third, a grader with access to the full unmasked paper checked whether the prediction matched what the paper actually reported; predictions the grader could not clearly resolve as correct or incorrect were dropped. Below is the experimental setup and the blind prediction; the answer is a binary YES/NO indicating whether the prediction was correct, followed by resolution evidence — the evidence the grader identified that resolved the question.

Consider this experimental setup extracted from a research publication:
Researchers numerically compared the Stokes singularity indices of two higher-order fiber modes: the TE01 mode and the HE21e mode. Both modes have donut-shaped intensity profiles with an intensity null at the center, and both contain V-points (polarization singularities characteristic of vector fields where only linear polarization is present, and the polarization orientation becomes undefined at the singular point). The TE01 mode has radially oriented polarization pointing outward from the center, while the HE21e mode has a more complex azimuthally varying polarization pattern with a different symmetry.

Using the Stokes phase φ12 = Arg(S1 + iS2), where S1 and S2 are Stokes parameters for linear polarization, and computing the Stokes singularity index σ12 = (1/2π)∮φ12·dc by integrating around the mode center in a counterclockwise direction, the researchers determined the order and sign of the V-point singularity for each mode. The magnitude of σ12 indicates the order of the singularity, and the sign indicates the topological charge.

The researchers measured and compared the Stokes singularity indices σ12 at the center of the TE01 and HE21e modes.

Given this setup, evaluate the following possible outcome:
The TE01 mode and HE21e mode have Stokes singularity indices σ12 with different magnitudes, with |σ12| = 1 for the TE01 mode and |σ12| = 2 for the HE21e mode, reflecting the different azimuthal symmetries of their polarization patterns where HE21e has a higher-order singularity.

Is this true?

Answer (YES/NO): NO